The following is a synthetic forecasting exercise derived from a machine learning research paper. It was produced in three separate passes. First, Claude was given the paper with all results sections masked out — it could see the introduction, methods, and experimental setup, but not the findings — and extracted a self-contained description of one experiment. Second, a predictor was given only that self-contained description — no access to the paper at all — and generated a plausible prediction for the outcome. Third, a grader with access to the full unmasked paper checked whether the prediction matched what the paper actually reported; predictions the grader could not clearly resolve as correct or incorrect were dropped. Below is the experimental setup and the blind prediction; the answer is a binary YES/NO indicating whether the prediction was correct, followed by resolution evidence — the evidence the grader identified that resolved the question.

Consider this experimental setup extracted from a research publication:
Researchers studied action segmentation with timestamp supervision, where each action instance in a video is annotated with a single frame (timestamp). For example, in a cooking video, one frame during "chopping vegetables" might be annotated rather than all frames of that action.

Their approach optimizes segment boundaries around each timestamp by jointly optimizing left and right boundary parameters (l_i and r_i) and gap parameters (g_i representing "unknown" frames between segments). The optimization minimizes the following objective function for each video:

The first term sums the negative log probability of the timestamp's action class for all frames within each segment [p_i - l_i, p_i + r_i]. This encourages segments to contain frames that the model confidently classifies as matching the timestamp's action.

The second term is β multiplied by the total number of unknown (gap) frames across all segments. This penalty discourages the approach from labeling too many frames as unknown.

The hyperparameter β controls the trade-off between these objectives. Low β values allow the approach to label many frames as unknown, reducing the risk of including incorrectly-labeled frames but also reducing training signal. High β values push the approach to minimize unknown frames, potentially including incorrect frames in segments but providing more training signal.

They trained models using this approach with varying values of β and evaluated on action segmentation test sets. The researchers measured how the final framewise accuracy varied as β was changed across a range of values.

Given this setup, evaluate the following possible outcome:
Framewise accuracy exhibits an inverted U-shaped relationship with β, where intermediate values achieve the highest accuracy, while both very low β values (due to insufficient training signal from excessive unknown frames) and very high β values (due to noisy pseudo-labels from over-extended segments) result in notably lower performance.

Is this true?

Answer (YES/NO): NO